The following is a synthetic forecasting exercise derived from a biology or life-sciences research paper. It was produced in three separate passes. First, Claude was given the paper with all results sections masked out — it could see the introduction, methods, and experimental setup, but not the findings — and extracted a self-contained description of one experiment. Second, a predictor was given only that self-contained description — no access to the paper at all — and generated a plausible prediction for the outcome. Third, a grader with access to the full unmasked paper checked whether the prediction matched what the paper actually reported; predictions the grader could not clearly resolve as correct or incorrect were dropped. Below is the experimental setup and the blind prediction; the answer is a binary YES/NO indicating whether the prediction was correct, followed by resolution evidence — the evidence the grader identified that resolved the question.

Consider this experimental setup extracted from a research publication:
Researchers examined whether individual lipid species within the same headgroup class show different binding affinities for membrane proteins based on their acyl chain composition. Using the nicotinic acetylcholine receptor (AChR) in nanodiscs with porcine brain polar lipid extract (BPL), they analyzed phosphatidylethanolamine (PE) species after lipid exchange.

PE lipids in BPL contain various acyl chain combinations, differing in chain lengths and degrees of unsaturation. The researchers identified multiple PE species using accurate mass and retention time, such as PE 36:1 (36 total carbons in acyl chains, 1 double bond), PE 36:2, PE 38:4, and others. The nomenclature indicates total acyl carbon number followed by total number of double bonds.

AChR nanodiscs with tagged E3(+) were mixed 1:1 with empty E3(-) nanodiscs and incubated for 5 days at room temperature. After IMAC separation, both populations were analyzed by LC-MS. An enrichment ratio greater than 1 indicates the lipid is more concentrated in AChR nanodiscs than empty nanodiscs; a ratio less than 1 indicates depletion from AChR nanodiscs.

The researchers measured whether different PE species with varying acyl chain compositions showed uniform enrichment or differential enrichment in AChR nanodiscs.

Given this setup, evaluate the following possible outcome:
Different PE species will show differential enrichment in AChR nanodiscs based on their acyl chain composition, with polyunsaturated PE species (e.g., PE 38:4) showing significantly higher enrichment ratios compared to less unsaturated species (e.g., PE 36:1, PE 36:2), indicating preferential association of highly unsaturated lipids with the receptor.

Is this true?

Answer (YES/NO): NO